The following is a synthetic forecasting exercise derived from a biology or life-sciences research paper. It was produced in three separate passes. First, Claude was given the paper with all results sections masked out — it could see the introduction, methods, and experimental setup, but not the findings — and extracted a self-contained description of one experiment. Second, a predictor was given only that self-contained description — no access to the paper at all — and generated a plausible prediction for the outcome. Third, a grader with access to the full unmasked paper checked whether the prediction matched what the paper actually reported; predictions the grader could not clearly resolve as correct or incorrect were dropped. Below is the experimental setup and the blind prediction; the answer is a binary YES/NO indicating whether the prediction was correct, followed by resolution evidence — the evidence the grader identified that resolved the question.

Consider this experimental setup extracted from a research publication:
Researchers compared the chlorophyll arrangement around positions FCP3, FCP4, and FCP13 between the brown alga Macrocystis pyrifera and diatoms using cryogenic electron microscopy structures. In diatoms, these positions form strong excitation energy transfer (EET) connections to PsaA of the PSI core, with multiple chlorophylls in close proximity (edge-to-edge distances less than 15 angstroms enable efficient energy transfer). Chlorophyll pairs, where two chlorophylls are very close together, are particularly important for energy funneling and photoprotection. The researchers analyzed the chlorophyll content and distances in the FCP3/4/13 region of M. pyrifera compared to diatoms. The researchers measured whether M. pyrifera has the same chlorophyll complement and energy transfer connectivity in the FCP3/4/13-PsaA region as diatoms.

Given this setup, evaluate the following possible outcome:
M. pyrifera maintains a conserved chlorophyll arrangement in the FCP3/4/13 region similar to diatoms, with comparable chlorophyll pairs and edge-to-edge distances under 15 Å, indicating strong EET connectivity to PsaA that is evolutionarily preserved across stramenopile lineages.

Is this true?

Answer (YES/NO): NO